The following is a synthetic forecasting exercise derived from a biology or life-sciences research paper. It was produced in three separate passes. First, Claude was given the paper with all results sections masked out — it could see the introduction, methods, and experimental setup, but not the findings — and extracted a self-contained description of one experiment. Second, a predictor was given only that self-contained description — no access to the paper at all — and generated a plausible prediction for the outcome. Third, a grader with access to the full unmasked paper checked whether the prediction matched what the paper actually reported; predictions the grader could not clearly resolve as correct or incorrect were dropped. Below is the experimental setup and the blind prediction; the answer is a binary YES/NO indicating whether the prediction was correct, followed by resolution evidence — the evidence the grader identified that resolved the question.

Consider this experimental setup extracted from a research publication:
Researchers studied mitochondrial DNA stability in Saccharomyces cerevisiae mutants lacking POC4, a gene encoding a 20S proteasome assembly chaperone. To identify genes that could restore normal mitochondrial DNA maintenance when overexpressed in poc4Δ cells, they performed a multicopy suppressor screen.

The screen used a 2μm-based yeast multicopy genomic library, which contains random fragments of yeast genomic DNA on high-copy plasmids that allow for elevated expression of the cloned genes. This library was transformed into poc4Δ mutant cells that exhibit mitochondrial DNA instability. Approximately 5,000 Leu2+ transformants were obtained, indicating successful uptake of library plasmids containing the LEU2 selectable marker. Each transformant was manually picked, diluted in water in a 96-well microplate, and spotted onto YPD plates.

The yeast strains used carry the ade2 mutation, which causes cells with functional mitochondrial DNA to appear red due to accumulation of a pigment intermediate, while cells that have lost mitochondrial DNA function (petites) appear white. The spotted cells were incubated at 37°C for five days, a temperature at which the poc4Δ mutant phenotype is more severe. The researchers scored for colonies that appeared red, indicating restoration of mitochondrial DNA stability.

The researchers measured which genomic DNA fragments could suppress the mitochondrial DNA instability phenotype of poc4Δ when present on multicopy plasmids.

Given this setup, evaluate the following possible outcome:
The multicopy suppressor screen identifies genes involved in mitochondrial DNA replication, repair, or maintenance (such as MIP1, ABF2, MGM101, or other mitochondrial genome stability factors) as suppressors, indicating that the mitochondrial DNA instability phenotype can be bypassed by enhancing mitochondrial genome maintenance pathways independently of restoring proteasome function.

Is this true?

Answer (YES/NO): NO